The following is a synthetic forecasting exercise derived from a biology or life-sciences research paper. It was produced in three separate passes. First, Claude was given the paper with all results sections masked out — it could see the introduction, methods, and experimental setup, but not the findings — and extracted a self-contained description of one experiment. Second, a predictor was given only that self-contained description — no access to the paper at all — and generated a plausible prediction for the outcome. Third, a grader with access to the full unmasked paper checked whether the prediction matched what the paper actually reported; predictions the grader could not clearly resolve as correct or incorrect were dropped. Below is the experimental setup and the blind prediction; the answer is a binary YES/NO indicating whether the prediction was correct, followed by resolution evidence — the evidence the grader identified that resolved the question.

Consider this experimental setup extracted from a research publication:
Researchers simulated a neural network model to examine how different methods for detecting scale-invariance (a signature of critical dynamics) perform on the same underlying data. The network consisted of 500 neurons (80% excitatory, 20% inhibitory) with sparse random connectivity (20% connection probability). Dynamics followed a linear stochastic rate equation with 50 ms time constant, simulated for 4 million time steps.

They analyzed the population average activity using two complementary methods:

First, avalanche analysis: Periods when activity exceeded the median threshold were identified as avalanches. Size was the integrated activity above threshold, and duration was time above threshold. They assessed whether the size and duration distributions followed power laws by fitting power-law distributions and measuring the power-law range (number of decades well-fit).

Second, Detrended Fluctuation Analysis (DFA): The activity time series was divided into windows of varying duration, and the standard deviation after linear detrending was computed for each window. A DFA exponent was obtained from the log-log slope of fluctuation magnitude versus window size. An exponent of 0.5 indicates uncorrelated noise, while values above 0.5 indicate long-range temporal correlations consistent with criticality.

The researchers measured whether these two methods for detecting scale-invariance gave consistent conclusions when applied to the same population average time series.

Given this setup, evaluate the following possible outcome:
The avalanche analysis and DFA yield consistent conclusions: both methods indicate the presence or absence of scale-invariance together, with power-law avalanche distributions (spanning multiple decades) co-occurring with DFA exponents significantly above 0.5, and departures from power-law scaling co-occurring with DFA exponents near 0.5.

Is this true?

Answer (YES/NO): YES